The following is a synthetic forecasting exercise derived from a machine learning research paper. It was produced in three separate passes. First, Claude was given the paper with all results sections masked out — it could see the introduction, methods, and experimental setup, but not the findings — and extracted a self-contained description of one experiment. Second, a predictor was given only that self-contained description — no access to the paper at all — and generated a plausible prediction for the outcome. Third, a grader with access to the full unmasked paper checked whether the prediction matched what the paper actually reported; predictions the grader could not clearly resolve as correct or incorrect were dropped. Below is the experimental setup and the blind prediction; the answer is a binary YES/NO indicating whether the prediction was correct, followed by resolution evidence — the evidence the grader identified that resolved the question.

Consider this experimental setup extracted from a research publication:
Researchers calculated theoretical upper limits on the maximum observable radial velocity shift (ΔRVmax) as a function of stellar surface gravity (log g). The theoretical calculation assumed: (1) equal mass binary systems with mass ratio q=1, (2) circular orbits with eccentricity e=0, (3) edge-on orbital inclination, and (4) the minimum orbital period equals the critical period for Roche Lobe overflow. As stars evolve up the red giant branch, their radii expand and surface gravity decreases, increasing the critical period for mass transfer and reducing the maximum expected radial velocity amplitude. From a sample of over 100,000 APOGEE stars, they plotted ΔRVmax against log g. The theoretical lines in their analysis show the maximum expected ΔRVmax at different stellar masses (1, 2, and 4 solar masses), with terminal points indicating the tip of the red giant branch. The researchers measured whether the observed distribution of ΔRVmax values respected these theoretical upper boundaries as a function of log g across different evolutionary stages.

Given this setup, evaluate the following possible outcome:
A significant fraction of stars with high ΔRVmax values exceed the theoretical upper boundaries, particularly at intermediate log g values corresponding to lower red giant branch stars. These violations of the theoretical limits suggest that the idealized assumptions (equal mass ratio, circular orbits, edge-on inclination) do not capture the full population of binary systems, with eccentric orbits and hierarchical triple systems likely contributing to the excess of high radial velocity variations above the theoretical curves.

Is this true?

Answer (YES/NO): NO